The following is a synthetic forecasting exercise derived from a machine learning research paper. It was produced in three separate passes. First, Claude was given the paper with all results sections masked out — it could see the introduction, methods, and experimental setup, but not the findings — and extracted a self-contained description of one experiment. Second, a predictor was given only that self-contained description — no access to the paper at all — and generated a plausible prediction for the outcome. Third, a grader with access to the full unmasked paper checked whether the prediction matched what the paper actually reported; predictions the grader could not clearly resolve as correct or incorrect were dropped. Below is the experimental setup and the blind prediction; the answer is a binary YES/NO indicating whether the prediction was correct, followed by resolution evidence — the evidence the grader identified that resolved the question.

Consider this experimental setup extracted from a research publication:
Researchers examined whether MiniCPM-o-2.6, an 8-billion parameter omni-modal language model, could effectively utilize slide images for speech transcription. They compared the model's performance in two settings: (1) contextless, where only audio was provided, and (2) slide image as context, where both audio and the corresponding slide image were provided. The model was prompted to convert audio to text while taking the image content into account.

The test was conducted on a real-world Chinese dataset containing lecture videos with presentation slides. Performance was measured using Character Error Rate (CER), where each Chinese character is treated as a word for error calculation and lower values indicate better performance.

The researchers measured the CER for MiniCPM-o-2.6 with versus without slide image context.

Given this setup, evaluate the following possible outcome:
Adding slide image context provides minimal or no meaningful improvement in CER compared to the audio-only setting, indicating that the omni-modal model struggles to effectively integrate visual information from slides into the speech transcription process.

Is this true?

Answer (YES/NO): NO